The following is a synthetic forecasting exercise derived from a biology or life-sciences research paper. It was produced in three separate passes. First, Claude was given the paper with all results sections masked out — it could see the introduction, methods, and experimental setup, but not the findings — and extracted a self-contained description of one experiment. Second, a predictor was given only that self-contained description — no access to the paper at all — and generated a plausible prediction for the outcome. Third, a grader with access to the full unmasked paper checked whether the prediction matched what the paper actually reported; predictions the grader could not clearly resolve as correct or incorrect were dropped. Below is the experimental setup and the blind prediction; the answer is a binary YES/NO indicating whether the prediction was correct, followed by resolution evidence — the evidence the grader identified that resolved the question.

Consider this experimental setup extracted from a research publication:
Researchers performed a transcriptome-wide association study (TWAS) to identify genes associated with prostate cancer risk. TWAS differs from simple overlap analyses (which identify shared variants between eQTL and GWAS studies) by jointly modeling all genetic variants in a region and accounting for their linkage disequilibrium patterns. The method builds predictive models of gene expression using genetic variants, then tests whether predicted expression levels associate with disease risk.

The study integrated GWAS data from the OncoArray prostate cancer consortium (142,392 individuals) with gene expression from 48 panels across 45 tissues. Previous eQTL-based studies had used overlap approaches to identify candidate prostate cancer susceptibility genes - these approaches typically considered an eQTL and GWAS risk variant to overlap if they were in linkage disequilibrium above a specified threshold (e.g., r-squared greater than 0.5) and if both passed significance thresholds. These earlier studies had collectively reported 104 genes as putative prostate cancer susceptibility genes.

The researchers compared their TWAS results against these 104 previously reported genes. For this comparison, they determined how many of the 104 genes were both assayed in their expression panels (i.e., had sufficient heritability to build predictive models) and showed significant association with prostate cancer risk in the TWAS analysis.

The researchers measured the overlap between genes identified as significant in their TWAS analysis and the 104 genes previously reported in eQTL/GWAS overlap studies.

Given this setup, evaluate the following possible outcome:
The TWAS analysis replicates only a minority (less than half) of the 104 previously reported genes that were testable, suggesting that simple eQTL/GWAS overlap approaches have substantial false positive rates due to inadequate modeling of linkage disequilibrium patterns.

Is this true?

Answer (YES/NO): NO